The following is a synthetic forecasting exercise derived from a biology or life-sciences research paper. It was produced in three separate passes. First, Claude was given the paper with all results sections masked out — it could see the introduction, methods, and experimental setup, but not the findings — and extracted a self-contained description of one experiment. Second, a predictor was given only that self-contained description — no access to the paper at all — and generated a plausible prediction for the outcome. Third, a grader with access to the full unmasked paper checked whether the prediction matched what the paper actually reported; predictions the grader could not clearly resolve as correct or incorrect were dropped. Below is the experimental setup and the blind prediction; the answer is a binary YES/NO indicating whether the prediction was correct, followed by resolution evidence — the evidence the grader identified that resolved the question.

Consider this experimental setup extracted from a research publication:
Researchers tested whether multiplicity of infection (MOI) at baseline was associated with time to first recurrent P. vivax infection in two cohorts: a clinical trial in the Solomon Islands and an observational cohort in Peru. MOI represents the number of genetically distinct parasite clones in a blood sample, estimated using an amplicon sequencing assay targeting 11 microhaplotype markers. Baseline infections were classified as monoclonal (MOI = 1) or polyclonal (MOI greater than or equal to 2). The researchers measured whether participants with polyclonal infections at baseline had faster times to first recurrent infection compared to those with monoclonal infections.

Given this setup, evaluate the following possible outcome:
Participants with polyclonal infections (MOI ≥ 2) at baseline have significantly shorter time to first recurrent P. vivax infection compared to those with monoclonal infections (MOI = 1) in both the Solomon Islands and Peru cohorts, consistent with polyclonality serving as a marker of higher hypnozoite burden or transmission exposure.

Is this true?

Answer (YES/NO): NO